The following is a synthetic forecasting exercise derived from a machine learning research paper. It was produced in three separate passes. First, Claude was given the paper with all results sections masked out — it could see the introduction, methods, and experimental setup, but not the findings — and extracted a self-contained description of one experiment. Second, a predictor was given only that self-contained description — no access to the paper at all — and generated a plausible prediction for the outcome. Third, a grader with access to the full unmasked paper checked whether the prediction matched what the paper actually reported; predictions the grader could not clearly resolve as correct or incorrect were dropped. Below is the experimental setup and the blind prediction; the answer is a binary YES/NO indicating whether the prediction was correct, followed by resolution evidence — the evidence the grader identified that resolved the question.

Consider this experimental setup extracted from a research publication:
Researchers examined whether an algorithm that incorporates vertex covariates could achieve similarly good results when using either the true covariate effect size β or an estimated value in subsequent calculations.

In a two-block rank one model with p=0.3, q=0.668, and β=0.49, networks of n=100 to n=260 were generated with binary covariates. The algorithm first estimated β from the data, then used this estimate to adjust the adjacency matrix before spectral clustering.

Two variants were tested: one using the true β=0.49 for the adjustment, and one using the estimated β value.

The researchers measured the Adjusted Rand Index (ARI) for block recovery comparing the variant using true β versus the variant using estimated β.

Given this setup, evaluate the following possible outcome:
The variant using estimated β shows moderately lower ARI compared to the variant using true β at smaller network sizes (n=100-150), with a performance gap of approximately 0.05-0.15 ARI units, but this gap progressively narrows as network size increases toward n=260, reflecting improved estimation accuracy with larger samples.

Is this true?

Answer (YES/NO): NO